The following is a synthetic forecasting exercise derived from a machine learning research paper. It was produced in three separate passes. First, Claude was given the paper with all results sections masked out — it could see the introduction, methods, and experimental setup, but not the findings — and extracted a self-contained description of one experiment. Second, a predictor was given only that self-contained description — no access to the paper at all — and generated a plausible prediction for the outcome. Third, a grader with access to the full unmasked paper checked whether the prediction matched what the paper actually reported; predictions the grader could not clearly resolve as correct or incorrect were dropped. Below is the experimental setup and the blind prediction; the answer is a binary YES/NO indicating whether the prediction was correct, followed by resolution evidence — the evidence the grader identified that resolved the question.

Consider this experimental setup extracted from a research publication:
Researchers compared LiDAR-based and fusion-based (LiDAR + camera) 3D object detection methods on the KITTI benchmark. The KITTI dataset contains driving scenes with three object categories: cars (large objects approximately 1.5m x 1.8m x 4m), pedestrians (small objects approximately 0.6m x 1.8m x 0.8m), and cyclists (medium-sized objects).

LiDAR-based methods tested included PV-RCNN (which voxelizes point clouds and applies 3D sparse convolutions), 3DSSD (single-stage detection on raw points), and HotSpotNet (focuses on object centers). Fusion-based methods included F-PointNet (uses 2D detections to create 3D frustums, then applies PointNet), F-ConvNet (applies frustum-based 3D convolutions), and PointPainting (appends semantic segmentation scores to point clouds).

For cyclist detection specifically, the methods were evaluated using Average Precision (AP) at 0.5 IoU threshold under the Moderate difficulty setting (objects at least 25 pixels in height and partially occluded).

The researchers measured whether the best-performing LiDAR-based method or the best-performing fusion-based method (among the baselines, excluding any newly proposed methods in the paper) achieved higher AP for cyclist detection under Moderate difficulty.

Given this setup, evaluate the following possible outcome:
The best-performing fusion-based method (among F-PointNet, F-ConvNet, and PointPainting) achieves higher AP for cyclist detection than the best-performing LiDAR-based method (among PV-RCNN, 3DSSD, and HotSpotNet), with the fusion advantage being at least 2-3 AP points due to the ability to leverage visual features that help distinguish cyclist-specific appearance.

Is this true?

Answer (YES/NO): NO